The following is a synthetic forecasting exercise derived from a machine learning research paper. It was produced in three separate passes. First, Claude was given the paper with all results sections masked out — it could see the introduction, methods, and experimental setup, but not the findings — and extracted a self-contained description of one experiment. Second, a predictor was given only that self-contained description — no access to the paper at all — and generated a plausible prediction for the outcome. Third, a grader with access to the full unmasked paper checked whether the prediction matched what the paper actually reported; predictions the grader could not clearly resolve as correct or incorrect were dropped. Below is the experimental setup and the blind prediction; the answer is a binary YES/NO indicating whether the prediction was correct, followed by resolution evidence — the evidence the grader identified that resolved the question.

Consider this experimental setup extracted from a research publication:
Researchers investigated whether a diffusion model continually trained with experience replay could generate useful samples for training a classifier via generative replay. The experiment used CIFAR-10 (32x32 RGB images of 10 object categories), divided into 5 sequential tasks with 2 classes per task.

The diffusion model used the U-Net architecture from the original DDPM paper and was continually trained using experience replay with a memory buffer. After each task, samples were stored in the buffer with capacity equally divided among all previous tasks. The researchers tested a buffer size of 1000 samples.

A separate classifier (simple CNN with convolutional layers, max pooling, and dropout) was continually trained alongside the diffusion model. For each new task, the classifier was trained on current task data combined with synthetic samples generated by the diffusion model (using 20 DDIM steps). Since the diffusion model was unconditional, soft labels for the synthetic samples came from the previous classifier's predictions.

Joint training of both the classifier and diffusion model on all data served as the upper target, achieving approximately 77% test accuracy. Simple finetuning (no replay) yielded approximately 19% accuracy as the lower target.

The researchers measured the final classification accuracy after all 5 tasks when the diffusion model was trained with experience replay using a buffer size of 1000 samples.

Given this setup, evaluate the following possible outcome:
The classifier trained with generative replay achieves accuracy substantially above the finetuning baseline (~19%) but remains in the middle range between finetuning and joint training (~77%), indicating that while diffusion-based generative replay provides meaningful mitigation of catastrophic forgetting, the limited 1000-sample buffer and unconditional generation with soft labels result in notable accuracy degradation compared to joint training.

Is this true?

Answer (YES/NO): NO